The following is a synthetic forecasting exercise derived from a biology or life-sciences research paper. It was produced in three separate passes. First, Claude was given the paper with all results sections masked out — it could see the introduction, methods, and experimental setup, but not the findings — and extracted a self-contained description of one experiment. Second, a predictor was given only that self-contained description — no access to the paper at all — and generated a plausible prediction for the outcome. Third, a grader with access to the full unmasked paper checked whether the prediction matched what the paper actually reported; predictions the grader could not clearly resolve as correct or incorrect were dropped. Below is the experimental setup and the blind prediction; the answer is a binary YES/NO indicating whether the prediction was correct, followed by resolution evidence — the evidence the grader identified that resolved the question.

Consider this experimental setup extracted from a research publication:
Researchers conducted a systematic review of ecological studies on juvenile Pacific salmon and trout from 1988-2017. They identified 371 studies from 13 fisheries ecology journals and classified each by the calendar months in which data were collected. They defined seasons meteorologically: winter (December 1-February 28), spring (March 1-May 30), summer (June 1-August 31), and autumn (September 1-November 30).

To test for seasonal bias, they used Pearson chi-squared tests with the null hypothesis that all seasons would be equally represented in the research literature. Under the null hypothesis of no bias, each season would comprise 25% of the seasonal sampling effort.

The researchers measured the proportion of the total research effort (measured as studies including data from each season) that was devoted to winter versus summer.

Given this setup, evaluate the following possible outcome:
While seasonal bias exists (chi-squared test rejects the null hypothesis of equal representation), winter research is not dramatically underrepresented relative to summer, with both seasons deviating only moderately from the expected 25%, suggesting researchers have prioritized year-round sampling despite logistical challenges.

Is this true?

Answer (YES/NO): NO